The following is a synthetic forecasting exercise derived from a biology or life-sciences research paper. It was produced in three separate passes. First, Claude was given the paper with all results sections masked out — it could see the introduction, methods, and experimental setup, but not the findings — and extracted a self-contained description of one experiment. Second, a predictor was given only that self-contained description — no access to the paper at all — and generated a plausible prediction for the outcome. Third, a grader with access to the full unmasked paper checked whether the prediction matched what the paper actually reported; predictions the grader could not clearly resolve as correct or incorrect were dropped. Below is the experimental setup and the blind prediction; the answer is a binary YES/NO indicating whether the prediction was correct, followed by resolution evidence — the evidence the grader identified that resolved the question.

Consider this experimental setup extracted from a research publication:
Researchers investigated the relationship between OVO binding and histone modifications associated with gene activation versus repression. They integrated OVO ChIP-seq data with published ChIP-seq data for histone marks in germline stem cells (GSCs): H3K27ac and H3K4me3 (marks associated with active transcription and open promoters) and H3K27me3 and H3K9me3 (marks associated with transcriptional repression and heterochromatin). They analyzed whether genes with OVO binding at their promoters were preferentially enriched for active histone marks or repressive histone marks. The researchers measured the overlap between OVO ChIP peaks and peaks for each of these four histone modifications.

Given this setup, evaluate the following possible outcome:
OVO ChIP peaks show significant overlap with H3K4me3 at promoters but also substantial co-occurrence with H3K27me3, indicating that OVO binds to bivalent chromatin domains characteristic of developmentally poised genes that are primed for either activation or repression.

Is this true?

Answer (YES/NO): NO